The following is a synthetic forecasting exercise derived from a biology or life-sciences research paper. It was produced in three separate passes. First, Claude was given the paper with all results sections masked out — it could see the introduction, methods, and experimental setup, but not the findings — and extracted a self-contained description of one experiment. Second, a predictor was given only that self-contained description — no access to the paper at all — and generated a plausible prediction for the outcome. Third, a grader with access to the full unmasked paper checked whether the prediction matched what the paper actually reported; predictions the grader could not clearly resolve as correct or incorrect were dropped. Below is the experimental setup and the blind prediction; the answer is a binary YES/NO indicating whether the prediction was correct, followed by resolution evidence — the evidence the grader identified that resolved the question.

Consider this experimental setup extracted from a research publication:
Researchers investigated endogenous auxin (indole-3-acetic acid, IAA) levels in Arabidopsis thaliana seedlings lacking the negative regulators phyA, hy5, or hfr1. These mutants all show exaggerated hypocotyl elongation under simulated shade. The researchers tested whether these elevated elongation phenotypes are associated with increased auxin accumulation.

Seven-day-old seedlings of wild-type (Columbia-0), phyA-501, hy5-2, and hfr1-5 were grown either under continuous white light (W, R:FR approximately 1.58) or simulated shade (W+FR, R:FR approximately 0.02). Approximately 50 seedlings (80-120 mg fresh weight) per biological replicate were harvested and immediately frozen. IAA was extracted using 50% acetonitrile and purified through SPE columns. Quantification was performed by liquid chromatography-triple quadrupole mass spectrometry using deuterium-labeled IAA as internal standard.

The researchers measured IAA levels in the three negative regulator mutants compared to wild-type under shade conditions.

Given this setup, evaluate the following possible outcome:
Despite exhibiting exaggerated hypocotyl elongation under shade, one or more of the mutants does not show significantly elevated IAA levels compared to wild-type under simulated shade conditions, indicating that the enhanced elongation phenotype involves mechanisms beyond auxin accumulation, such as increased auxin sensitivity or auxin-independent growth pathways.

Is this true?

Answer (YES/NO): YES